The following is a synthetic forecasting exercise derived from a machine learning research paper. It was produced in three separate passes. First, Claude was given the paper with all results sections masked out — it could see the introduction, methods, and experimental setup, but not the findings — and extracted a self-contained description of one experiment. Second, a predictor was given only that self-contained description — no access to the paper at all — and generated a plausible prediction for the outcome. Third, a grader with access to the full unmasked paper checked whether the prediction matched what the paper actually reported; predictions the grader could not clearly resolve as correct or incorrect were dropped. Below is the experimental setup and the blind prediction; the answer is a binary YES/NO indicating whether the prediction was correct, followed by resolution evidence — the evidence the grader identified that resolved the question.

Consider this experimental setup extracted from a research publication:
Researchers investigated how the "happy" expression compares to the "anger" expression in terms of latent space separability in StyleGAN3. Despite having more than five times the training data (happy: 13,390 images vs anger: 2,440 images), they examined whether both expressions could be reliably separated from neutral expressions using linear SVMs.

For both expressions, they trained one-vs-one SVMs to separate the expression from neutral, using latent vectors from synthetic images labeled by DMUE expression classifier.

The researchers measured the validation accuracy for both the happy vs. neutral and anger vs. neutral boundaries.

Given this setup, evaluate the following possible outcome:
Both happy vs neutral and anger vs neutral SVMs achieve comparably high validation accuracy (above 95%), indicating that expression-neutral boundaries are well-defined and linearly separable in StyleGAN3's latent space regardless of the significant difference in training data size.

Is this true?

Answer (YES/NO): NO